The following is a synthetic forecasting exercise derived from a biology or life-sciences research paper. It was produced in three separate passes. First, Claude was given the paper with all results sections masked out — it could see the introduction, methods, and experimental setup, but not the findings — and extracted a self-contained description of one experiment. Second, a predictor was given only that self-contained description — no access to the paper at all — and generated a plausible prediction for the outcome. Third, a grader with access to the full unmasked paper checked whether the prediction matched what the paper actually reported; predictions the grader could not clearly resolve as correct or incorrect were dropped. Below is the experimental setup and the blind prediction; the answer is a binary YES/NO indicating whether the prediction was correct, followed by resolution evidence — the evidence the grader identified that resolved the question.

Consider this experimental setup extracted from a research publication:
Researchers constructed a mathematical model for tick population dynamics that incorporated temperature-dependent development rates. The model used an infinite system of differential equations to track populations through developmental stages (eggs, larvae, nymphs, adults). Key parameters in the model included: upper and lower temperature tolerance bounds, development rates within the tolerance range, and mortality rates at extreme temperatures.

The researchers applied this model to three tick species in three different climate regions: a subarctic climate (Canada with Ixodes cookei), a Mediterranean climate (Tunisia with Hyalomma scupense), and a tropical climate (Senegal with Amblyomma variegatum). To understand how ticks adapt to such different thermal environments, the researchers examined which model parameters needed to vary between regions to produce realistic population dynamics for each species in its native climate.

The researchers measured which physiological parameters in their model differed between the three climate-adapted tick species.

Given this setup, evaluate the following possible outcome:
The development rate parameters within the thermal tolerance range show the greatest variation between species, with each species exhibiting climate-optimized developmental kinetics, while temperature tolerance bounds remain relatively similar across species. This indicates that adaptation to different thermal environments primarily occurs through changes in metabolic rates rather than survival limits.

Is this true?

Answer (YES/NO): NO